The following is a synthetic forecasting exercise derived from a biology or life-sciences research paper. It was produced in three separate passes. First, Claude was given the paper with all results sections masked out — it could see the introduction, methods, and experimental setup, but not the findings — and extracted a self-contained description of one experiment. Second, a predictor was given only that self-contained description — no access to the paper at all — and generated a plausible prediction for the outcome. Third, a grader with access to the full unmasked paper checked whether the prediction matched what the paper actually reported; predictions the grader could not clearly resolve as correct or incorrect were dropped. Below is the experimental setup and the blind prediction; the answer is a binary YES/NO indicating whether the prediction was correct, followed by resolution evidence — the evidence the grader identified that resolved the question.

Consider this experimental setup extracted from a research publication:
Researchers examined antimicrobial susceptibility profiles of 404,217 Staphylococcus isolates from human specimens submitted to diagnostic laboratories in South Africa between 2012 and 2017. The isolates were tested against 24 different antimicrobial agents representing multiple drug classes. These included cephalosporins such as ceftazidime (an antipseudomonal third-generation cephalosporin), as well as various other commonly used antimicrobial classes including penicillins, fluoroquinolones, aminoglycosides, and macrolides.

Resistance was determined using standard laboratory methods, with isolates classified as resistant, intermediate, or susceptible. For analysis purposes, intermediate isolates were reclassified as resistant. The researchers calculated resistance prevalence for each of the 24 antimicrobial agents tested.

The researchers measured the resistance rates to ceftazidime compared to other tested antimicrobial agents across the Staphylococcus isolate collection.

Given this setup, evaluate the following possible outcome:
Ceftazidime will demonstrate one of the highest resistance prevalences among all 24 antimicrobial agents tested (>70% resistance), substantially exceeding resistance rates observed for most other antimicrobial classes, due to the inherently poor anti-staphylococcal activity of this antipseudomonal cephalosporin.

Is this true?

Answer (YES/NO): NO